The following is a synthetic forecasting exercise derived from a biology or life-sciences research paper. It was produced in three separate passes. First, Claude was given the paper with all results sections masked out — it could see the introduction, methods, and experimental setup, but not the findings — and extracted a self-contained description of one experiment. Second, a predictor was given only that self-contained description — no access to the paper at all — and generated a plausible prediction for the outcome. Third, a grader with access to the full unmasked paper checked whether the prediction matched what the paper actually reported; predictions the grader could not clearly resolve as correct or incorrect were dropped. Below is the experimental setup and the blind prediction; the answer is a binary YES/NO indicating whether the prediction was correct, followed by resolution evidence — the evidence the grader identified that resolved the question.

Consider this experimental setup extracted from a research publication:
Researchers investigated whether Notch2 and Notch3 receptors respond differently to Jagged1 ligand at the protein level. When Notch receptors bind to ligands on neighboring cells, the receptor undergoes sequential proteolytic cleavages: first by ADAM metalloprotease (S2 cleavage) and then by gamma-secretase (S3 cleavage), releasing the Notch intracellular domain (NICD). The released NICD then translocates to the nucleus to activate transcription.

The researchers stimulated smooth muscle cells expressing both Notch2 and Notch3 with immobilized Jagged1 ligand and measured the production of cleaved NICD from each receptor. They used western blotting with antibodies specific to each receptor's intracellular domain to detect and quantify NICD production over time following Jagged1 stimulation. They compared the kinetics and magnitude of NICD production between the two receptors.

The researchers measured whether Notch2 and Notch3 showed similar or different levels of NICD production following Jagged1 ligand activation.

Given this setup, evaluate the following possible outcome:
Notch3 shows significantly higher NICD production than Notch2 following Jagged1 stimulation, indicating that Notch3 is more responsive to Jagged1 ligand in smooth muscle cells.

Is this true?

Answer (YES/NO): NO